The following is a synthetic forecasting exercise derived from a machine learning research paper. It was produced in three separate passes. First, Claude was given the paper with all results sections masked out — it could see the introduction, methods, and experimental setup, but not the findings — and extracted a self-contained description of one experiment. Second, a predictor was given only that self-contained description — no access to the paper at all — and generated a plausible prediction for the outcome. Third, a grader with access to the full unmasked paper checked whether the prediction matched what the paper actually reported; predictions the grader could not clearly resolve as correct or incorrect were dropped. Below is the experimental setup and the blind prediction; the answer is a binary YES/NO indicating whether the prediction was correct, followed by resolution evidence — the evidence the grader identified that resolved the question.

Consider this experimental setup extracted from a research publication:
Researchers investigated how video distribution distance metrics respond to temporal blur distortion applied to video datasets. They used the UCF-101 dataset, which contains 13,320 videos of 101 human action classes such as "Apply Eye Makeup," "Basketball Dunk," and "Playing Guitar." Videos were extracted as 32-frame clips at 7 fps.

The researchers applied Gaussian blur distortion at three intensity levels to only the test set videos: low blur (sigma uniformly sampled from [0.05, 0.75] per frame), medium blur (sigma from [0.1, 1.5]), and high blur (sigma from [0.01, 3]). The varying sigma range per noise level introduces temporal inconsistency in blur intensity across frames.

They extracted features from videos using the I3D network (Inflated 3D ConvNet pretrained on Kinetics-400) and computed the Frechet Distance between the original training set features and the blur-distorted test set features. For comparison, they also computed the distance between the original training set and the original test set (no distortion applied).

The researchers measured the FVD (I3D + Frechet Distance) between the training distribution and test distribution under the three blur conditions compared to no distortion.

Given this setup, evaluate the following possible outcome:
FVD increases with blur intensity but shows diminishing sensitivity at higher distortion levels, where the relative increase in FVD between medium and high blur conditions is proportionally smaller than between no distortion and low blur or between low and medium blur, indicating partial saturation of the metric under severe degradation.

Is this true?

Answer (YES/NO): NO